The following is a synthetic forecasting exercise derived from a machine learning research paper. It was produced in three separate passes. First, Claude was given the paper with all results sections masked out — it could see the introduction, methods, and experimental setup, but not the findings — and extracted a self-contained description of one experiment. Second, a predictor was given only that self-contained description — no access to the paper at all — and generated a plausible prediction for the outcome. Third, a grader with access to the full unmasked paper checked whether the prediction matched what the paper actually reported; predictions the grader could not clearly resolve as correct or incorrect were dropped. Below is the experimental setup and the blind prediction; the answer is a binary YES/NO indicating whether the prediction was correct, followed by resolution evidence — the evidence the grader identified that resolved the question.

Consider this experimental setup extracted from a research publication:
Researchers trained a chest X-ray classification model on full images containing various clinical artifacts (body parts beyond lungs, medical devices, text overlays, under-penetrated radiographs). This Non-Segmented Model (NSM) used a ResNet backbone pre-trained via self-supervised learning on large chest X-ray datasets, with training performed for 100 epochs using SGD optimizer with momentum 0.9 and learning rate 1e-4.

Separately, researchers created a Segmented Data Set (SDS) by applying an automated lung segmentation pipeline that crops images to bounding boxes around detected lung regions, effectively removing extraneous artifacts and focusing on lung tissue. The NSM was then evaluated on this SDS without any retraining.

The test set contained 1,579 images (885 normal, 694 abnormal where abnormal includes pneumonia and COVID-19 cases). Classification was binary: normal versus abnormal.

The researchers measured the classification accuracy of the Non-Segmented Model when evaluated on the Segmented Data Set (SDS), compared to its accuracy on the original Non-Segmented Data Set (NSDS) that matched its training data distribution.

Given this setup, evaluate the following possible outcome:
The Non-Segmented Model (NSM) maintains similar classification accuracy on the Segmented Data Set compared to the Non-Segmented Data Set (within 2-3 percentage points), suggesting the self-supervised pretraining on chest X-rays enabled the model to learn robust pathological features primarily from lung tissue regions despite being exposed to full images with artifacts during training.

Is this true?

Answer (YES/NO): NO